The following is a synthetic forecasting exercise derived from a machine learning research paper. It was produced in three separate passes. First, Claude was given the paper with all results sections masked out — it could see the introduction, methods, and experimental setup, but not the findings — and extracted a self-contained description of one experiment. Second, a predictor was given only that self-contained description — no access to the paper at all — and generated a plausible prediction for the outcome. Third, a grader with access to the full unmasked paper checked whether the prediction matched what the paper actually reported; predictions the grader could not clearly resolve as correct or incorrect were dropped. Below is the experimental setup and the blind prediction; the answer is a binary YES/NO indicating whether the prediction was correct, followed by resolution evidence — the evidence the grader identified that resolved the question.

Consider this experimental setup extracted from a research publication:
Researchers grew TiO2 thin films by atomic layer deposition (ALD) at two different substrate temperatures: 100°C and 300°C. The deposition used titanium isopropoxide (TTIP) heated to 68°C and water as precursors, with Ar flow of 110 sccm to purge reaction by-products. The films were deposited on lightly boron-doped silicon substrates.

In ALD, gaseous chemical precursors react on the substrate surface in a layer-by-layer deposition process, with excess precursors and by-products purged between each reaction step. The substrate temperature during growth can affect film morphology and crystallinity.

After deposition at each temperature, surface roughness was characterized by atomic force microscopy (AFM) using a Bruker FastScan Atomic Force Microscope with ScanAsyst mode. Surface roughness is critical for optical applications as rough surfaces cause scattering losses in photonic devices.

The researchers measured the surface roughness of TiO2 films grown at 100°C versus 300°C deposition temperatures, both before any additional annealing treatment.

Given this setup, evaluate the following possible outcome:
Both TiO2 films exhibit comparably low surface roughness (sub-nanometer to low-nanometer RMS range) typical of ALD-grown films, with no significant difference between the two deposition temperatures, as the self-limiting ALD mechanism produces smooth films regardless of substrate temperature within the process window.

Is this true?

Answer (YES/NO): NO